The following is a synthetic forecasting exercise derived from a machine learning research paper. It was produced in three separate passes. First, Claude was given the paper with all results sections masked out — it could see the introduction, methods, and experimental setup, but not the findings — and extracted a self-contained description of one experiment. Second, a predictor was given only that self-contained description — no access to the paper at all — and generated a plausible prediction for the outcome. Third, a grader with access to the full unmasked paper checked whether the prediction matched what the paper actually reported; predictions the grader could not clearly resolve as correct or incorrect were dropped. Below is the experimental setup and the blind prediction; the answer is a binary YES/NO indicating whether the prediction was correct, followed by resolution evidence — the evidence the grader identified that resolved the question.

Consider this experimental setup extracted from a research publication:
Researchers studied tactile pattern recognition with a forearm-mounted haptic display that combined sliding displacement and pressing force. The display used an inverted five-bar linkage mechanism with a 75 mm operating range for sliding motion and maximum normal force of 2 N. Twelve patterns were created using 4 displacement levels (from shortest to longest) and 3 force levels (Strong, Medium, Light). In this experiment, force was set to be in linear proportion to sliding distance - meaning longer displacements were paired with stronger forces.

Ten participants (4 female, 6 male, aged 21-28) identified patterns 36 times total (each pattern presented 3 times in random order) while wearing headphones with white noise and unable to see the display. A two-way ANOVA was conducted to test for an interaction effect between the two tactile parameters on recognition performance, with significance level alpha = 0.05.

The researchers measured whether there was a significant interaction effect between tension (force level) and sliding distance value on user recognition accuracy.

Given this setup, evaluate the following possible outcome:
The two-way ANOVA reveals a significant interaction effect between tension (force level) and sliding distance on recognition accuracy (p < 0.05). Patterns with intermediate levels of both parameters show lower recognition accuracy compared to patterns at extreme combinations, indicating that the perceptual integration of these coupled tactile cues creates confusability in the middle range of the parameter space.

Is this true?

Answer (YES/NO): NO